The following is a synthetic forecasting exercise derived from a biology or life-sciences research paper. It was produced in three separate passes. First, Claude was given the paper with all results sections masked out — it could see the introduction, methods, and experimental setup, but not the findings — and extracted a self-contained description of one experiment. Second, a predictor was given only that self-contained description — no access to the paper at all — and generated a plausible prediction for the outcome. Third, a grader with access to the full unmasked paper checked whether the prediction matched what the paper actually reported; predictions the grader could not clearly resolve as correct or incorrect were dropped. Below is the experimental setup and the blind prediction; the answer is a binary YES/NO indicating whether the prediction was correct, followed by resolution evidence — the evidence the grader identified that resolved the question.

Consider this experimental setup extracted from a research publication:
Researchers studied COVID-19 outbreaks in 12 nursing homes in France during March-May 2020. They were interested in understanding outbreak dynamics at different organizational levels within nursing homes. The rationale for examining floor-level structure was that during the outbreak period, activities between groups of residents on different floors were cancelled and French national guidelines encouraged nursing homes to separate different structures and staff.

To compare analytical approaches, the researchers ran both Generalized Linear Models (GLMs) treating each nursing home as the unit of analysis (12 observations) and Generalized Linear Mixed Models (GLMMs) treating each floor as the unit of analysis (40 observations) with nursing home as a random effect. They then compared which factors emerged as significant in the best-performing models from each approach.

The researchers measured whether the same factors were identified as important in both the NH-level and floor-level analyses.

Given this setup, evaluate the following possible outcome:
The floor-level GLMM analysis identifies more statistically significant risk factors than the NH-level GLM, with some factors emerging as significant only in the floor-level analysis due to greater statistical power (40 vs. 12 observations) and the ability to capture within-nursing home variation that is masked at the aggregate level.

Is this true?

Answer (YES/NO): NO